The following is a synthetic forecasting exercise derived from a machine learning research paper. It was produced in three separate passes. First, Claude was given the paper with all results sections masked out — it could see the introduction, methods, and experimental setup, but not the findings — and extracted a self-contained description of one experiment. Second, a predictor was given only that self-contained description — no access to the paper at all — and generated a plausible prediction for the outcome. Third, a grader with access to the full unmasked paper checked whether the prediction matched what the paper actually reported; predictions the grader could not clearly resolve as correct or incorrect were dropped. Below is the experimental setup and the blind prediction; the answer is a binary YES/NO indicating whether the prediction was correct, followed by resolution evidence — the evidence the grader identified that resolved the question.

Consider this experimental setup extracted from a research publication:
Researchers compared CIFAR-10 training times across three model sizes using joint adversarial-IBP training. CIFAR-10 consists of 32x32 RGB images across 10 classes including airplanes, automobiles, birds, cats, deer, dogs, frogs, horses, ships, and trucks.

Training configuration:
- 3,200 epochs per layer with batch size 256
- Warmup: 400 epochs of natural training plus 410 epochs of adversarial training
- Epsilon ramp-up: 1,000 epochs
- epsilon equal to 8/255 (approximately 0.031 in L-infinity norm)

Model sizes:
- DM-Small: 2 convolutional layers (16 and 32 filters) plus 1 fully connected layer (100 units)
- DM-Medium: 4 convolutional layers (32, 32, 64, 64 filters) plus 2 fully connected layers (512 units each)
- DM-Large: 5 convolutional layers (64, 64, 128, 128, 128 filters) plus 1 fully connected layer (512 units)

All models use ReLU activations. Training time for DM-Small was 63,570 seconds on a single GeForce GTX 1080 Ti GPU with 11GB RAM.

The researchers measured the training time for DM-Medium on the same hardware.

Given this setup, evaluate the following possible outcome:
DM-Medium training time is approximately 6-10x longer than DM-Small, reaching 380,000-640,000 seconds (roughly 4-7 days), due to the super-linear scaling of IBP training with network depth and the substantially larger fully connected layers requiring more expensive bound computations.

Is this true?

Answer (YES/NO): NO